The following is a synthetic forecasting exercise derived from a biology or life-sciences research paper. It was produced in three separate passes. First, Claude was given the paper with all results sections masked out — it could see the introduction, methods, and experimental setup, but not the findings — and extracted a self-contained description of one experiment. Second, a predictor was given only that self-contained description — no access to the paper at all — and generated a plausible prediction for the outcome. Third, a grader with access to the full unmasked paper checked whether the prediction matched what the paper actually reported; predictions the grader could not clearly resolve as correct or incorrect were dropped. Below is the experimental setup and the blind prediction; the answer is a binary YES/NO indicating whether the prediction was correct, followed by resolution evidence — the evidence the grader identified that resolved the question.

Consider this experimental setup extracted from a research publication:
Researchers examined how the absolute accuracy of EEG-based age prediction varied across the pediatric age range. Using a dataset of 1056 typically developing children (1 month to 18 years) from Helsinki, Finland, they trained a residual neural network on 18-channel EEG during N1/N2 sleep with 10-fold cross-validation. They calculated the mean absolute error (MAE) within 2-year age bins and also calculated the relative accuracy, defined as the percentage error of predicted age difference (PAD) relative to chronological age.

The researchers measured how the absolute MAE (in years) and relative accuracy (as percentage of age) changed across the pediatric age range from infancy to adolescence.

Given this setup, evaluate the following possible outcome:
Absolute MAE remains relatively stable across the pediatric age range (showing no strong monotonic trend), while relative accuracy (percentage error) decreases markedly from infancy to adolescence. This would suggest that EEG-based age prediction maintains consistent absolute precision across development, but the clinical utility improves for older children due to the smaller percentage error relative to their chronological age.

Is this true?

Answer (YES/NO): NO